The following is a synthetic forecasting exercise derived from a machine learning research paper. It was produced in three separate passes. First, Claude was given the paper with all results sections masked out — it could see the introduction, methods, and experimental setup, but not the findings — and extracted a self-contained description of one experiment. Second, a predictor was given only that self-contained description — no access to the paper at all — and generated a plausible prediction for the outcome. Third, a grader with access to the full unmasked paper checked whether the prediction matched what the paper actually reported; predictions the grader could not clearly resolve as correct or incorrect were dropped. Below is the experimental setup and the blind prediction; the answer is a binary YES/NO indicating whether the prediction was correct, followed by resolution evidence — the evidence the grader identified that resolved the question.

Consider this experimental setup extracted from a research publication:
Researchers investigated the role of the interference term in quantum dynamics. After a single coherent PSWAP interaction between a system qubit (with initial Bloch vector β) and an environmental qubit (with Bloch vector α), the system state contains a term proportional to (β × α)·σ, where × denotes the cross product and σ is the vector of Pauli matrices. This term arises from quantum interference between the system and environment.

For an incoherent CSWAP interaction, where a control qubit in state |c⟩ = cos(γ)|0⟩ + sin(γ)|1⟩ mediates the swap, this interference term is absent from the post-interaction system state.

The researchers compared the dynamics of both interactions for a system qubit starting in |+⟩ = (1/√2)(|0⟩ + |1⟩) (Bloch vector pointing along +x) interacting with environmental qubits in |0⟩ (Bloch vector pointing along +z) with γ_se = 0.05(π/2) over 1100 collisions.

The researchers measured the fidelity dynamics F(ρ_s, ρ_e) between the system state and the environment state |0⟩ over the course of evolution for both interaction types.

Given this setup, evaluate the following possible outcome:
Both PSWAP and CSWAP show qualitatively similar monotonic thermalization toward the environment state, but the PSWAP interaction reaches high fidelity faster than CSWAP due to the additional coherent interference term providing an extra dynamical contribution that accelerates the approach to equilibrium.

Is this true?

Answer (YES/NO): NO